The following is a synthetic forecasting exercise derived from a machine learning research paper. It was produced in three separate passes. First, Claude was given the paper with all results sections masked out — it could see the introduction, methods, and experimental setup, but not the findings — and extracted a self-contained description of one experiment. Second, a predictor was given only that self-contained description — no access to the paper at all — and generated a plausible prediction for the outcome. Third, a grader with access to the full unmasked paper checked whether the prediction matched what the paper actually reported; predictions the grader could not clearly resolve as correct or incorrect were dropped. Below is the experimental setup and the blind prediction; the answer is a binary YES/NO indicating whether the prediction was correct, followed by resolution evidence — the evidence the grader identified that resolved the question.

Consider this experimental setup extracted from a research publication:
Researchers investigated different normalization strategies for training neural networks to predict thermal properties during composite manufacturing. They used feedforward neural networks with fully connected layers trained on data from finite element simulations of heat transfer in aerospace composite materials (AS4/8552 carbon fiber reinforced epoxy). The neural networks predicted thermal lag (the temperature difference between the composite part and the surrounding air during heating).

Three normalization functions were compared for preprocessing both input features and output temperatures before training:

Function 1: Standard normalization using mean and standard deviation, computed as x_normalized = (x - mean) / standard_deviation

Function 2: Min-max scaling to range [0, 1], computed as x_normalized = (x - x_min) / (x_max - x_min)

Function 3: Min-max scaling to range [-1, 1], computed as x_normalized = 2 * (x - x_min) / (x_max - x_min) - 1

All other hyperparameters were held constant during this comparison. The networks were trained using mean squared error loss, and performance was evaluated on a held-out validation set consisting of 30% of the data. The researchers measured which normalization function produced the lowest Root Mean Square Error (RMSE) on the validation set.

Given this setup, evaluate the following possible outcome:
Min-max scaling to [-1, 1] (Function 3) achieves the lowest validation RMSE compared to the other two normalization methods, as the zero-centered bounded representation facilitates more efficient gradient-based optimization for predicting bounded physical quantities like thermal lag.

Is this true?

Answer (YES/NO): YES